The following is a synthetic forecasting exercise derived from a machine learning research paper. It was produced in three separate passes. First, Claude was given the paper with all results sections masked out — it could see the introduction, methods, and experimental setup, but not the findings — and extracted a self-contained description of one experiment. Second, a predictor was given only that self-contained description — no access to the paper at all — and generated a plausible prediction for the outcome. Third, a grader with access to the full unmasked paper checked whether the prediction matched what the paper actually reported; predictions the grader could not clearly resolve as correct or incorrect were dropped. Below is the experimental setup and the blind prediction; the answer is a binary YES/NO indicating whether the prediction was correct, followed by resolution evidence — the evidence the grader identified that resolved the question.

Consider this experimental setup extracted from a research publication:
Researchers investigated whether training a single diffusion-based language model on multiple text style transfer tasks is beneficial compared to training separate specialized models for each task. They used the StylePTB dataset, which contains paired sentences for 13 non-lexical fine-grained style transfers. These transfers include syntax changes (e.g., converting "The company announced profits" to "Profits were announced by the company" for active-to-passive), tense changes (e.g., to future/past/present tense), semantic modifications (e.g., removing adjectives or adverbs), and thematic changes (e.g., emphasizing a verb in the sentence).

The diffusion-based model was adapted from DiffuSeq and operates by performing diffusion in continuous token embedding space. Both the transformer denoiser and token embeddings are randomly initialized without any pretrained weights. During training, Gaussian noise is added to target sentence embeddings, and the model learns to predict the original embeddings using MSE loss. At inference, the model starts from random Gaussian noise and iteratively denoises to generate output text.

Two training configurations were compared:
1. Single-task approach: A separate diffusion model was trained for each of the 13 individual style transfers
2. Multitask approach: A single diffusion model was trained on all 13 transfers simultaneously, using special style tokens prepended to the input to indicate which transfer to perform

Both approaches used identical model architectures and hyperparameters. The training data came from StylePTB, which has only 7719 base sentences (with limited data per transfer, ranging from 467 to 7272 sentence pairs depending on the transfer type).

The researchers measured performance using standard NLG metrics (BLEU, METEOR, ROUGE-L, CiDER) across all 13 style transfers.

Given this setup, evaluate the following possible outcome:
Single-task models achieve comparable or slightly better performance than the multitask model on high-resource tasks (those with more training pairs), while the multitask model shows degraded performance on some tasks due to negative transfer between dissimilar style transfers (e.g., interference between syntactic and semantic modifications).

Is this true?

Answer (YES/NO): NO